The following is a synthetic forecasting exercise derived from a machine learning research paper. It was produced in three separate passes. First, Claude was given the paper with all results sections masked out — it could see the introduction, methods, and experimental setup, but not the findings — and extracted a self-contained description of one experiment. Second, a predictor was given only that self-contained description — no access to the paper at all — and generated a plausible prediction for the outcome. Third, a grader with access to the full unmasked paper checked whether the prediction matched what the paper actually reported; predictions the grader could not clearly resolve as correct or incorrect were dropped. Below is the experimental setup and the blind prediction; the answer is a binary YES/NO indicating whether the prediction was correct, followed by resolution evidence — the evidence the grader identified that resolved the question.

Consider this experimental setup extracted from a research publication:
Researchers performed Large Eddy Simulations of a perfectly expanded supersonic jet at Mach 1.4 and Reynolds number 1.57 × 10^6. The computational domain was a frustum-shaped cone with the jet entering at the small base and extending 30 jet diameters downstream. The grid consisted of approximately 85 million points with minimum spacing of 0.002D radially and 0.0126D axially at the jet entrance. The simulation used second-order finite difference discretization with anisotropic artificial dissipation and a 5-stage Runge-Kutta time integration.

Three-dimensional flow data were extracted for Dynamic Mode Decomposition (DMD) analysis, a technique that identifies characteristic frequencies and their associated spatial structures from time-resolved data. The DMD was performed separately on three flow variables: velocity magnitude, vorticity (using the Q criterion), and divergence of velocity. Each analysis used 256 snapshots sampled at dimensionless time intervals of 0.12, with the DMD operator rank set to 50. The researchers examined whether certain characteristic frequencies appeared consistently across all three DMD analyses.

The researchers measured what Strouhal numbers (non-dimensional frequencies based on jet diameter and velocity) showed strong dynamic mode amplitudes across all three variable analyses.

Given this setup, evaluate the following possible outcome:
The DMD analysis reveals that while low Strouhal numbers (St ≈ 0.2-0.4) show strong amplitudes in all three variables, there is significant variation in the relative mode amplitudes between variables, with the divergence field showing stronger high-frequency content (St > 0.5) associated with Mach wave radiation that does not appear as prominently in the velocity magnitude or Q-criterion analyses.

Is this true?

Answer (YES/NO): NO